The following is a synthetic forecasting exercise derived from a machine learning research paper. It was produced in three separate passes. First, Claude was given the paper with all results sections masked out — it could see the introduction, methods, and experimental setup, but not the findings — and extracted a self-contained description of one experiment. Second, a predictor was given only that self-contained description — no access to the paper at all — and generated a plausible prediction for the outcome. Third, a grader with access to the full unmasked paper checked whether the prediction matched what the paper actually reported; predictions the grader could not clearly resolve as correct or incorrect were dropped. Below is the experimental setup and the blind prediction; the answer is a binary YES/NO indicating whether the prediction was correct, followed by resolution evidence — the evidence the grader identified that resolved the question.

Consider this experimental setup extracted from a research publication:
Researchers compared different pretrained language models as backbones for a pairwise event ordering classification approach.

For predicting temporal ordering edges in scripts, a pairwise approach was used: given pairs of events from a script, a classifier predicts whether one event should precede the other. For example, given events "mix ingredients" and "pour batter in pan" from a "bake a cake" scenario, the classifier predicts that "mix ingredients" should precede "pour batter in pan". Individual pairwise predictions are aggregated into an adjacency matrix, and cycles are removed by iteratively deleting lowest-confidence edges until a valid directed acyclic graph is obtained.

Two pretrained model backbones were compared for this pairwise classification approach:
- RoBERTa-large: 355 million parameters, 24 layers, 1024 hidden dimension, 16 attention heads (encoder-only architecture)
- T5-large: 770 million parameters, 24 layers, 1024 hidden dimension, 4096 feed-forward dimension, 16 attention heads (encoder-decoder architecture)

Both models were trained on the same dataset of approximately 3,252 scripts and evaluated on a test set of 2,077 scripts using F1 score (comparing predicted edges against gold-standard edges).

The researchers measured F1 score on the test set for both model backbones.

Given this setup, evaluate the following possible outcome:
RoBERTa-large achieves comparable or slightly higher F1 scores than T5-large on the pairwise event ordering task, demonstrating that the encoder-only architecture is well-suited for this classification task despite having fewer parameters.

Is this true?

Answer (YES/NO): NO